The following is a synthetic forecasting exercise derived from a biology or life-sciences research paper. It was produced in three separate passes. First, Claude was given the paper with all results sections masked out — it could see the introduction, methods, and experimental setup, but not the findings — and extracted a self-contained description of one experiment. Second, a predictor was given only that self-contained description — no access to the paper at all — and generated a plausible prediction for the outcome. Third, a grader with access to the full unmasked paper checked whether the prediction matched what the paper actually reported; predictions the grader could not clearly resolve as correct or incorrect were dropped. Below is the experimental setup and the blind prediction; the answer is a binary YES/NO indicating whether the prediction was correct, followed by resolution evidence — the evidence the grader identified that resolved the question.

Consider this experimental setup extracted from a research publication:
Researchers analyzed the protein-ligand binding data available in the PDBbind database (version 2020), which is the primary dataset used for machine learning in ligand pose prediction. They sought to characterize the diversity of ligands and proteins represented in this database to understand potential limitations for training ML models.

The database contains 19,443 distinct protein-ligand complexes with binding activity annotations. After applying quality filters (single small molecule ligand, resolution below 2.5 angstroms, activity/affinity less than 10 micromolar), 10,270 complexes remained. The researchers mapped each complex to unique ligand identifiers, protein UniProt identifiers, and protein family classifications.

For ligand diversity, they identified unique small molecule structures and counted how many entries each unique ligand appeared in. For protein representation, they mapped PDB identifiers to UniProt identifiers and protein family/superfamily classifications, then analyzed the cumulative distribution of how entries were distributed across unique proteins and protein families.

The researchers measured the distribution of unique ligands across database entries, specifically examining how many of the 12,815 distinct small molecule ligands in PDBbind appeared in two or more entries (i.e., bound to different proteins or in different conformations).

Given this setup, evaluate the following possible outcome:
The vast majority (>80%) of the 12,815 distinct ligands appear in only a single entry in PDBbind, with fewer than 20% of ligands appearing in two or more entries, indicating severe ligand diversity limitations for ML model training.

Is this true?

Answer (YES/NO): YES